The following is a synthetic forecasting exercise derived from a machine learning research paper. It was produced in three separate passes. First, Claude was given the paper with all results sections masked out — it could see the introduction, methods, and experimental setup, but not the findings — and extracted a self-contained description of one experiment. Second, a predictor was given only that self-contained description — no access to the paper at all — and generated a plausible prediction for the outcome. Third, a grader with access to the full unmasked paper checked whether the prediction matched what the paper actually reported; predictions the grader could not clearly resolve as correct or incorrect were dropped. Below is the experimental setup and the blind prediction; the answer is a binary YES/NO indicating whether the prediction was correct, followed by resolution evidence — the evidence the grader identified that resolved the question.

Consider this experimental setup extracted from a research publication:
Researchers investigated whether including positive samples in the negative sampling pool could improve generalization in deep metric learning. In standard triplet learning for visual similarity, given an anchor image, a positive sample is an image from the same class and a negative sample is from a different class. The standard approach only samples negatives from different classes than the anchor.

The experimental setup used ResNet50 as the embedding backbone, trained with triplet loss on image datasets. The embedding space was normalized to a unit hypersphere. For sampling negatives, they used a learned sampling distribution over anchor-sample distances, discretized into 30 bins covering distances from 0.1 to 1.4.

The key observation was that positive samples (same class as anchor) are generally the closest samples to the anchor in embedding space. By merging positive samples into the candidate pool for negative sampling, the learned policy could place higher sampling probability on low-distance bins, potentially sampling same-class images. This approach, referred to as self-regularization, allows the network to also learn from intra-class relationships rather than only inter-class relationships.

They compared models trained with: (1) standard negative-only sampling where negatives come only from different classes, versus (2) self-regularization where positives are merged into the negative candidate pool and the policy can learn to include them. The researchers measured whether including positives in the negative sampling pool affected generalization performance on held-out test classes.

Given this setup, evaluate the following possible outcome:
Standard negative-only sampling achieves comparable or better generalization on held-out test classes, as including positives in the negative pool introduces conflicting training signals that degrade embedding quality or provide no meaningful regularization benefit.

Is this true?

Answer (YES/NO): NO